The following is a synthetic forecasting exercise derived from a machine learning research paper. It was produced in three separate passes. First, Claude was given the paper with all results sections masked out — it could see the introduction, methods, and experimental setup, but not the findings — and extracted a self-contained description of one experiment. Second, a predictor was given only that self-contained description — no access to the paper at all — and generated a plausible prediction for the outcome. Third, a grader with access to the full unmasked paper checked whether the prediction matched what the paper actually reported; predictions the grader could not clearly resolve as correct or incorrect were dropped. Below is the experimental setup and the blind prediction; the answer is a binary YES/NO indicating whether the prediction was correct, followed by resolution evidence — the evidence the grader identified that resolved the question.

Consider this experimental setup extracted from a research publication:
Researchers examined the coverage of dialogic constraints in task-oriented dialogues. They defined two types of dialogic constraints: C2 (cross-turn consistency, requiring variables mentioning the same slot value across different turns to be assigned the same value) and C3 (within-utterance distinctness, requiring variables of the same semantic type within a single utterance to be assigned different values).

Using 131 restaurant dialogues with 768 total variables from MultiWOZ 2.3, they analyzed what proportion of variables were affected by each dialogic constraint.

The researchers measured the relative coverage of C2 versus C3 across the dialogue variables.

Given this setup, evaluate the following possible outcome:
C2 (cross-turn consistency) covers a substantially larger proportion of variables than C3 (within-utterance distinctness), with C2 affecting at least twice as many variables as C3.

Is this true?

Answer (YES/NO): YES